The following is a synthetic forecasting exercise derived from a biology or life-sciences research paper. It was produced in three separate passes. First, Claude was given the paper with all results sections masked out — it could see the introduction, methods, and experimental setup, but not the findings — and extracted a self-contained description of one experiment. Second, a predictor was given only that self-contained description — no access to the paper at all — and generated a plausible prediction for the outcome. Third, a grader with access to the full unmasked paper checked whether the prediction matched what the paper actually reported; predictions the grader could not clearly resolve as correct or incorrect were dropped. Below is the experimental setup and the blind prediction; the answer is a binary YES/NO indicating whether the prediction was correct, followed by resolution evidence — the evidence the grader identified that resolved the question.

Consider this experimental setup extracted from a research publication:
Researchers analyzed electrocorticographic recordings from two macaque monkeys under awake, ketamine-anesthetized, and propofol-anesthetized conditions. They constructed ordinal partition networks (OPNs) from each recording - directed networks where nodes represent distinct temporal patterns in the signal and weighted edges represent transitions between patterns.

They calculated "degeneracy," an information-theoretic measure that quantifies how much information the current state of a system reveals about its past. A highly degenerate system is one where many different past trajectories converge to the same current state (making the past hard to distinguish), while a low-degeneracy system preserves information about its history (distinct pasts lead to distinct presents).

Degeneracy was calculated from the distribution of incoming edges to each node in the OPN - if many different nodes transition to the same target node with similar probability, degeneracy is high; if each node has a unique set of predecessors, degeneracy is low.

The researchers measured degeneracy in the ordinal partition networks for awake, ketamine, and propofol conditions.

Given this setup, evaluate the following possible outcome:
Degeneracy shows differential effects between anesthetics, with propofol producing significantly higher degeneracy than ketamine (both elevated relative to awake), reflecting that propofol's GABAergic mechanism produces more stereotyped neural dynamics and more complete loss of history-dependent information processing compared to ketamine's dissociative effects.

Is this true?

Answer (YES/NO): NO